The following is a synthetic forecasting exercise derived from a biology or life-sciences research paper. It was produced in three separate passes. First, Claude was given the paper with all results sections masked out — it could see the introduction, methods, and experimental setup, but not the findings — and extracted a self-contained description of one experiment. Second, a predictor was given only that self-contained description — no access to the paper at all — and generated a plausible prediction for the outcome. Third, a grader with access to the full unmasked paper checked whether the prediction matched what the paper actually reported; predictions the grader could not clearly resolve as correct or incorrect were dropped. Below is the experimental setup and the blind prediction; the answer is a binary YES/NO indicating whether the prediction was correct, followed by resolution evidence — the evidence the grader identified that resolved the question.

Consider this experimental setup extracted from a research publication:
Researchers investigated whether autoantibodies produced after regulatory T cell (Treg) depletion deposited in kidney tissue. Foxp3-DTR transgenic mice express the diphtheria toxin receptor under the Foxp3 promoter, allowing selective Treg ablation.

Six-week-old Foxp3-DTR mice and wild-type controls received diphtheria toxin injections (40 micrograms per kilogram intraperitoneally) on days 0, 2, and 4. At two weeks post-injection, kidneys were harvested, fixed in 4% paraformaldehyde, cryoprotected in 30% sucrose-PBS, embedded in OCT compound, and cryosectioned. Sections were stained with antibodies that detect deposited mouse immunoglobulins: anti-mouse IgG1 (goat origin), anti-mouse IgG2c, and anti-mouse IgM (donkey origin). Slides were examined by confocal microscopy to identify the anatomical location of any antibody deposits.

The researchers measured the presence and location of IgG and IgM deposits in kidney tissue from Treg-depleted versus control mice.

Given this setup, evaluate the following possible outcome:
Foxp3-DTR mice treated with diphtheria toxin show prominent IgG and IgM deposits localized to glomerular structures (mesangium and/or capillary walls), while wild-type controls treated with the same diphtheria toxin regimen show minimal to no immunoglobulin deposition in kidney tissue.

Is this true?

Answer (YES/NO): NO